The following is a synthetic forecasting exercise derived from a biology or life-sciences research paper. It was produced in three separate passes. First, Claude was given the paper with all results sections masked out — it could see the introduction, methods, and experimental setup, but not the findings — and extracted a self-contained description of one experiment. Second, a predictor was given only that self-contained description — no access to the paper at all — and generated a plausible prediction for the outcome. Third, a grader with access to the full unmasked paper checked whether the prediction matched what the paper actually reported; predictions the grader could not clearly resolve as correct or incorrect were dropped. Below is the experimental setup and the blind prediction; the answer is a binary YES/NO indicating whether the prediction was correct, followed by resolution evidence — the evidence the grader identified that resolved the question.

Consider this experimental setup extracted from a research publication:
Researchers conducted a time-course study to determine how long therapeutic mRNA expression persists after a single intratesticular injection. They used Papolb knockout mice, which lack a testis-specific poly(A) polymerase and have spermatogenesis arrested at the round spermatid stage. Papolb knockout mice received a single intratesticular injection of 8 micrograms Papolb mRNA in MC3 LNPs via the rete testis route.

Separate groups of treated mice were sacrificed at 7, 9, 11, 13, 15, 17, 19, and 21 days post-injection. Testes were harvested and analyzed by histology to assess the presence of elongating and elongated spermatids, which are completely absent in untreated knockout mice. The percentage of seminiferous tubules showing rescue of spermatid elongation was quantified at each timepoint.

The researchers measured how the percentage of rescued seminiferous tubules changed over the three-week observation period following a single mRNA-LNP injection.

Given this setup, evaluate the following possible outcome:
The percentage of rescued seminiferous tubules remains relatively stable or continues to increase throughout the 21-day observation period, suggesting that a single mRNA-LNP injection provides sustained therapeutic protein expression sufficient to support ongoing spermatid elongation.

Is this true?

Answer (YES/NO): NO